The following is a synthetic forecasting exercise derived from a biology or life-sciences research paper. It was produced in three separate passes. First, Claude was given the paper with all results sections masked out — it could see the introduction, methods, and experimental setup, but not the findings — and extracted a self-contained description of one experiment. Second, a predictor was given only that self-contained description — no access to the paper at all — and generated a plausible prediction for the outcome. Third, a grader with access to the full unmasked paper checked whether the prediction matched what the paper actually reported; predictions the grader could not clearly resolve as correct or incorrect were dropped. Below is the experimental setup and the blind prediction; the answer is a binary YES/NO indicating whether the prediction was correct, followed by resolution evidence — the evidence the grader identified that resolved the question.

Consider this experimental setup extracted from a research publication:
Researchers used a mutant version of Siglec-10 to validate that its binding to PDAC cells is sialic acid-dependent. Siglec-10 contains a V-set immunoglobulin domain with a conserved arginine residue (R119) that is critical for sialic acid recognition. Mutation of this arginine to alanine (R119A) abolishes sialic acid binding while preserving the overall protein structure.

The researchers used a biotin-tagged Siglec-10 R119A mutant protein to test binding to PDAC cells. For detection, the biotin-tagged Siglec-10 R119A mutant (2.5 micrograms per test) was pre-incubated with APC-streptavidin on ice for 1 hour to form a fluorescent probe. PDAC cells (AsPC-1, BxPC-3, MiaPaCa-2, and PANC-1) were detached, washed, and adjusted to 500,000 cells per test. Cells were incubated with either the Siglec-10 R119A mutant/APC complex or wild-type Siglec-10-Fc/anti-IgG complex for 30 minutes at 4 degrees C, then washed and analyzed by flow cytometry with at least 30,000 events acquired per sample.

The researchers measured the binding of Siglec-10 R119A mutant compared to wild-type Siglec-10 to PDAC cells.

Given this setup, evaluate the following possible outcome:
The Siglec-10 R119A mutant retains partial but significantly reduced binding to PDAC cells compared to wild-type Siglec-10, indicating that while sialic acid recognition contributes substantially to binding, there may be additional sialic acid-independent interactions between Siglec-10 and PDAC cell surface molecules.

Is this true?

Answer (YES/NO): NO